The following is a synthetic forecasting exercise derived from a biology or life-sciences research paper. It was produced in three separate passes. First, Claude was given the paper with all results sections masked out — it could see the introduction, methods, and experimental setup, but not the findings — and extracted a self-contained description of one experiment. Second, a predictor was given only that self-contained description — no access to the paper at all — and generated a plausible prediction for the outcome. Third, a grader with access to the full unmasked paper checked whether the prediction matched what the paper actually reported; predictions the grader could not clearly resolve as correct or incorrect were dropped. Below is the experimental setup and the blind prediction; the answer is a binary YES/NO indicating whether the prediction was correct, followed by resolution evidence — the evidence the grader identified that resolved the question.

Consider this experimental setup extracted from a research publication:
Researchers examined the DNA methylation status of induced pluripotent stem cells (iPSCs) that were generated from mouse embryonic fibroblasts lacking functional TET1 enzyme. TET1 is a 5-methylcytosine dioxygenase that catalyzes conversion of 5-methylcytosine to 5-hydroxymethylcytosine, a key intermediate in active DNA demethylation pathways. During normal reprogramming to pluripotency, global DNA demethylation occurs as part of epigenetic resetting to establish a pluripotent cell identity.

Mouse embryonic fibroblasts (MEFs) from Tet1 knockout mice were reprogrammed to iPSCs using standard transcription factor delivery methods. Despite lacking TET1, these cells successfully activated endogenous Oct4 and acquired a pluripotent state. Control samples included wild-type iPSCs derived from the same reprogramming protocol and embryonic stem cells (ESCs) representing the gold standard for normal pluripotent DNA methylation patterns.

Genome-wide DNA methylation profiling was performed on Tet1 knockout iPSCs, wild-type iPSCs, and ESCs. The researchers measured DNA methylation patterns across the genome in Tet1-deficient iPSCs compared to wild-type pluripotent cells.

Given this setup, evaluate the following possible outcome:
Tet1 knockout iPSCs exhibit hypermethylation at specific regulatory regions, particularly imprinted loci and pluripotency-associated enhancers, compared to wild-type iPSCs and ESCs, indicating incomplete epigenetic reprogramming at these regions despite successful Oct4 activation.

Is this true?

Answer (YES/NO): NO